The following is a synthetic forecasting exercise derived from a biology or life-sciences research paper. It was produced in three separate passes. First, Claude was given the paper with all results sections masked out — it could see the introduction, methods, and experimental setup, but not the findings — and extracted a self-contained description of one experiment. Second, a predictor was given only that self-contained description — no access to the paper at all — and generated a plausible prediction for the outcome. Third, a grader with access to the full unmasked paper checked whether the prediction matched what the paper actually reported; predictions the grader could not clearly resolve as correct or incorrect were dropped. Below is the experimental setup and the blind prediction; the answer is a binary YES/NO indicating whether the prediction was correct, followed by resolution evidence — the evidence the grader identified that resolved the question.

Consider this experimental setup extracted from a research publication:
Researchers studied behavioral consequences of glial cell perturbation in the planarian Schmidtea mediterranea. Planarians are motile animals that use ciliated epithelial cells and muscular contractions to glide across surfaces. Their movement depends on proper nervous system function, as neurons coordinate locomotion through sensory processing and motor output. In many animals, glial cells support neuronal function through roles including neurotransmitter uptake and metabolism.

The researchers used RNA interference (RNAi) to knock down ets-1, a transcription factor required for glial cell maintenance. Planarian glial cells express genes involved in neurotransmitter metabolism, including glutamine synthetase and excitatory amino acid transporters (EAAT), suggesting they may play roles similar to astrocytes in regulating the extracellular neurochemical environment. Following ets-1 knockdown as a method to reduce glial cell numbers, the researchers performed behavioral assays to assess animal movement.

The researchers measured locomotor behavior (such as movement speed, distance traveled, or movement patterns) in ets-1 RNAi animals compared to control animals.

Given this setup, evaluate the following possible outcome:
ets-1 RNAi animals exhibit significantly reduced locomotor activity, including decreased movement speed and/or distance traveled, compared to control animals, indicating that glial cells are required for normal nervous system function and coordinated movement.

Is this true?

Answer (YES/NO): YES